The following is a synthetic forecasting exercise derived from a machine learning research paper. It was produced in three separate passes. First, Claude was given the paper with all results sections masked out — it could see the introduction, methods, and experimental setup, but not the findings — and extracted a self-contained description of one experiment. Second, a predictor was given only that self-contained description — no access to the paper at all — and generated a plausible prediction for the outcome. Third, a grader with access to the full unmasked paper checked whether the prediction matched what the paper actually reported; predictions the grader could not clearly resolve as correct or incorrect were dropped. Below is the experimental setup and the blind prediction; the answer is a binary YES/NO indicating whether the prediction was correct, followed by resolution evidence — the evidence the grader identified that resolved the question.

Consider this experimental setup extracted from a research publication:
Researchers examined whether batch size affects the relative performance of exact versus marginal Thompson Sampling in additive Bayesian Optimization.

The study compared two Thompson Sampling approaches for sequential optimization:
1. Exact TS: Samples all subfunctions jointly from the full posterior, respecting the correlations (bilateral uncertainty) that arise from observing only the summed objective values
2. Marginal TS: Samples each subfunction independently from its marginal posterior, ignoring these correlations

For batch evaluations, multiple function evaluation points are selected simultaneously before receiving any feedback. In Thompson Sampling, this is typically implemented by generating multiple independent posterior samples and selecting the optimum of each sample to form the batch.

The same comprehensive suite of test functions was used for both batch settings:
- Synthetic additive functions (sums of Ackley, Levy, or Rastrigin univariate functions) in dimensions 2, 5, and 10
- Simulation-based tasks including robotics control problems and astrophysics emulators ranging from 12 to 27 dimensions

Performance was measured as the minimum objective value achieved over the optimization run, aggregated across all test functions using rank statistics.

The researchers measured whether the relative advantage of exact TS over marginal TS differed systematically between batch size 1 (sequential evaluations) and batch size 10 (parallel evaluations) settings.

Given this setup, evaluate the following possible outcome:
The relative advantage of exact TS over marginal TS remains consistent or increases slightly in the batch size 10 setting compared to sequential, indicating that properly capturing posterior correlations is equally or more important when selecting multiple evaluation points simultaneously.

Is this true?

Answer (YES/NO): NO